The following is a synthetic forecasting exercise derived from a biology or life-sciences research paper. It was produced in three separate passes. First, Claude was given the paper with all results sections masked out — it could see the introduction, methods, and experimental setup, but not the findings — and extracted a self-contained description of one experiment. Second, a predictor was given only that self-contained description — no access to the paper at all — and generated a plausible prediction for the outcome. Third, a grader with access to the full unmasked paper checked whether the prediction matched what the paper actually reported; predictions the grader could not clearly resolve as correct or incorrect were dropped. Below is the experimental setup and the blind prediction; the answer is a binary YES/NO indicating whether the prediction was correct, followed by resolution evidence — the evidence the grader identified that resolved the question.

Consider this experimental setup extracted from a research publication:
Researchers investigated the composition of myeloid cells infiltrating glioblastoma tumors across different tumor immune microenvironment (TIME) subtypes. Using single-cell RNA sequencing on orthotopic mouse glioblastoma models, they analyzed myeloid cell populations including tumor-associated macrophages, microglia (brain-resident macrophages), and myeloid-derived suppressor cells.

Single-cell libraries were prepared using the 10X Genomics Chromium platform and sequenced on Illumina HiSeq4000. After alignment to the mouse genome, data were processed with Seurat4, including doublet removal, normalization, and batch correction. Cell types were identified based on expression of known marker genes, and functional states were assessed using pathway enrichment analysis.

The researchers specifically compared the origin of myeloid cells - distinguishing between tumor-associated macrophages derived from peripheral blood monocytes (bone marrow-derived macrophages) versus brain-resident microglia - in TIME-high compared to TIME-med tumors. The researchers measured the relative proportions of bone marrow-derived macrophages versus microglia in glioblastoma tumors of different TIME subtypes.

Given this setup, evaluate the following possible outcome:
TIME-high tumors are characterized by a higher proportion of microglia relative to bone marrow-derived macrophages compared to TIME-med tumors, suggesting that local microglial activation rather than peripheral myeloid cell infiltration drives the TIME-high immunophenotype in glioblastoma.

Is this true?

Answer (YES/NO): NO